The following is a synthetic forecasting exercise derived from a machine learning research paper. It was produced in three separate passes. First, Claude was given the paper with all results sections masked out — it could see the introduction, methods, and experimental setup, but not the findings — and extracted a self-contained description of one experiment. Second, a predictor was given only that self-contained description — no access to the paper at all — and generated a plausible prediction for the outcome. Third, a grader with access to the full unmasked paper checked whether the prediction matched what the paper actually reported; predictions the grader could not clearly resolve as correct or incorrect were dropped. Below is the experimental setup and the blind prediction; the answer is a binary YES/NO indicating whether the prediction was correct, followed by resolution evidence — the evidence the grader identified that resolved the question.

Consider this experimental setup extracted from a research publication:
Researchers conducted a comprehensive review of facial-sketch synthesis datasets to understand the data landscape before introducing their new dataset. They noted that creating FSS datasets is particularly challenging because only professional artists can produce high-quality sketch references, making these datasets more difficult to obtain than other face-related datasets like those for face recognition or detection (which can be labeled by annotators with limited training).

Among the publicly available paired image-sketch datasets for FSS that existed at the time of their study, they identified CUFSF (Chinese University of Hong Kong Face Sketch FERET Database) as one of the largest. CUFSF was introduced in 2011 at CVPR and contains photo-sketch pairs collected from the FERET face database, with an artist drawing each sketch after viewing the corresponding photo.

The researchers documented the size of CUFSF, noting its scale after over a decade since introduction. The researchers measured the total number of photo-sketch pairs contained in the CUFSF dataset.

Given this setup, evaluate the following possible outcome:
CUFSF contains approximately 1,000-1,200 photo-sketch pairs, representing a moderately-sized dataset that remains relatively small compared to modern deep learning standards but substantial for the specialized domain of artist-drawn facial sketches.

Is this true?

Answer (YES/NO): YES